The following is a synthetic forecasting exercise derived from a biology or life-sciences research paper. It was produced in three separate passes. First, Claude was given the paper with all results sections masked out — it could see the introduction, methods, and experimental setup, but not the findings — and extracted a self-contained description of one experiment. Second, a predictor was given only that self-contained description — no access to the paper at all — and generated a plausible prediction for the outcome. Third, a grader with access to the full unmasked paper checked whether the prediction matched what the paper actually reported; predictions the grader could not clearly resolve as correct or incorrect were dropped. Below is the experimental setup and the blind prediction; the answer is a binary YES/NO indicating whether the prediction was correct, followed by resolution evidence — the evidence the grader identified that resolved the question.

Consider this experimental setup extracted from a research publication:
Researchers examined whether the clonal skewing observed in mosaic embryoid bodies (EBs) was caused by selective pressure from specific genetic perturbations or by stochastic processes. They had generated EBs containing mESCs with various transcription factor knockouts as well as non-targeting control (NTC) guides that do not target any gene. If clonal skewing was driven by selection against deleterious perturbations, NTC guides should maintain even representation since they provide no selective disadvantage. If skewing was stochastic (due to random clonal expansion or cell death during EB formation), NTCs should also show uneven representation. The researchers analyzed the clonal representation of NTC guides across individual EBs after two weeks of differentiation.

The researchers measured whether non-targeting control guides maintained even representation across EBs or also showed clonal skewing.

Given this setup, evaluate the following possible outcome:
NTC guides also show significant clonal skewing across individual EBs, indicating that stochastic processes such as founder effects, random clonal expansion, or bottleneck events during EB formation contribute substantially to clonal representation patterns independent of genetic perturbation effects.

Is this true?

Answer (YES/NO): YES